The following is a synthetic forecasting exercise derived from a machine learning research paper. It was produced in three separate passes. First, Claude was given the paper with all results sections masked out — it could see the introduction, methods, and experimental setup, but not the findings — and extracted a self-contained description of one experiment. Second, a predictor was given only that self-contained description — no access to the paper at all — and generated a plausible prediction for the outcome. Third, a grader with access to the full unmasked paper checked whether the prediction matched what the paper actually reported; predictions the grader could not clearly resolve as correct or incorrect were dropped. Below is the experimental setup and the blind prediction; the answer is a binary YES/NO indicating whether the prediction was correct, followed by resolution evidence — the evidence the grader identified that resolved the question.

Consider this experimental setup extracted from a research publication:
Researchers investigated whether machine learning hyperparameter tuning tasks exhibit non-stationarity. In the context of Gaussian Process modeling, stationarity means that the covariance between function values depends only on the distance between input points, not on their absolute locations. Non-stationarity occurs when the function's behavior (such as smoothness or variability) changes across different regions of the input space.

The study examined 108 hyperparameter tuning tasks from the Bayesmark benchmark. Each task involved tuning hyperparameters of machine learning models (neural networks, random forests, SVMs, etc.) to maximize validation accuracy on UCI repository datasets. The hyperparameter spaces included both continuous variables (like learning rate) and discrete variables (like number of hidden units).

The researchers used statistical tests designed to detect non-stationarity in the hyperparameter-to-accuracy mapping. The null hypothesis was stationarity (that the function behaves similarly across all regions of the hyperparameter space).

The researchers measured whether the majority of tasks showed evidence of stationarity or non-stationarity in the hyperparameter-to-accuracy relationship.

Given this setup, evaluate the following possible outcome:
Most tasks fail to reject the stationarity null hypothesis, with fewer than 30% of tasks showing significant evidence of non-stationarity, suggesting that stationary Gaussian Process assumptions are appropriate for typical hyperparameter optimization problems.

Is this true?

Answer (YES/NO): NO